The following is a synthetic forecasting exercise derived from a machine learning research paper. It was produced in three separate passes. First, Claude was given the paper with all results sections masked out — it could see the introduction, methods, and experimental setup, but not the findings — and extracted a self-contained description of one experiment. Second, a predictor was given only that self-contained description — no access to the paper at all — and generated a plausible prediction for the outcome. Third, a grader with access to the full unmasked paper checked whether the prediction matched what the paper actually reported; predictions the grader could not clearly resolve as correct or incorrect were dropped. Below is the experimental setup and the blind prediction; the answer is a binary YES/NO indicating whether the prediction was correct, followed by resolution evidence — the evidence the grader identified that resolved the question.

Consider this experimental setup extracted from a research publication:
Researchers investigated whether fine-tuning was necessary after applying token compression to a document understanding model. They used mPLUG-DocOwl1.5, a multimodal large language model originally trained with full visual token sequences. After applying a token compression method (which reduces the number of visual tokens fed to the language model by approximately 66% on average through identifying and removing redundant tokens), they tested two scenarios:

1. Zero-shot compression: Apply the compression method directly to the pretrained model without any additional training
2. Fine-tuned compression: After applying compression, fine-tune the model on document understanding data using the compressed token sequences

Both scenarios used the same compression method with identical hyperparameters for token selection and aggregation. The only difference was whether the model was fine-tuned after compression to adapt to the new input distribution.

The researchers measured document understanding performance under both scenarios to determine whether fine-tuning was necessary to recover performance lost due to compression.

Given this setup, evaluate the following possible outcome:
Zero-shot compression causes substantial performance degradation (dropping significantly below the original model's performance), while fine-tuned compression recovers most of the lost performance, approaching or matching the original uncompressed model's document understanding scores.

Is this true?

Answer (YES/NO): NO